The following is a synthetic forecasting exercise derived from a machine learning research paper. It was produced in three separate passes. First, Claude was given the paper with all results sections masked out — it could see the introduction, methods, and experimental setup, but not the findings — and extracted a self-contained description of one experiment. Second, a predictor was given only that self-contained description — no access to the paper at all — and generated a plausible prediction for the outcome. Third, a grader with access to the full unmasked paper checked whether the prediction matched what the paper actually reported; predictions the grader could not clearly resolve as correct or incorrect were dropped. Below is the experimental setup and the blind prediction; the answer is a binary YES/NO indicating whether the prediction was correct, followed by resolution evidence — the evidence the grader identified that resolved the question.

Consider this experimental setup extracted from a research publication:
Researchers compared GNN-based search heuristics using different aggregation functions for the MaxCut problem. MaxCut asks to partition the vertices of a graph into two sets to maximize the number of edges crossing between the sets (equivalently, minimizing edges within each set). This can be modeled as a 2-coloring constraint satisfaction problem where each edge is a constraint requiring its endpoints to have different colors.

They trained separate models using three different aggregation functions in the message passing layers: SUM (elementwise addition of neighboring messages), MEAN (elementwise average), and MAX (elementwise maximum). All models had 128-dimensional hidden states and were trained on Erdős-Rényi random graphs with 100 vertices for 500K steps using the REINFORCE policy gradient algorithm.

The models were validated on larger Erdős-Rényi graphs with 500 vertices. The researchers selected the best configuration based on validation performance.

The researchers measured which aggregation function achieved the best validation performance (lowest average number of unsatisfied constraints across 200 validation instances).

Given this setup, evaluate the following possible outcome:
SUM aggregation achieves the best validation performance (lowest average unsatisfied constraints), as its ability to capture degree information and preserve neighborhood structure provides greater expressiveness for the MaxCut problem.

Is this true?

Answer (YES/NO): YES